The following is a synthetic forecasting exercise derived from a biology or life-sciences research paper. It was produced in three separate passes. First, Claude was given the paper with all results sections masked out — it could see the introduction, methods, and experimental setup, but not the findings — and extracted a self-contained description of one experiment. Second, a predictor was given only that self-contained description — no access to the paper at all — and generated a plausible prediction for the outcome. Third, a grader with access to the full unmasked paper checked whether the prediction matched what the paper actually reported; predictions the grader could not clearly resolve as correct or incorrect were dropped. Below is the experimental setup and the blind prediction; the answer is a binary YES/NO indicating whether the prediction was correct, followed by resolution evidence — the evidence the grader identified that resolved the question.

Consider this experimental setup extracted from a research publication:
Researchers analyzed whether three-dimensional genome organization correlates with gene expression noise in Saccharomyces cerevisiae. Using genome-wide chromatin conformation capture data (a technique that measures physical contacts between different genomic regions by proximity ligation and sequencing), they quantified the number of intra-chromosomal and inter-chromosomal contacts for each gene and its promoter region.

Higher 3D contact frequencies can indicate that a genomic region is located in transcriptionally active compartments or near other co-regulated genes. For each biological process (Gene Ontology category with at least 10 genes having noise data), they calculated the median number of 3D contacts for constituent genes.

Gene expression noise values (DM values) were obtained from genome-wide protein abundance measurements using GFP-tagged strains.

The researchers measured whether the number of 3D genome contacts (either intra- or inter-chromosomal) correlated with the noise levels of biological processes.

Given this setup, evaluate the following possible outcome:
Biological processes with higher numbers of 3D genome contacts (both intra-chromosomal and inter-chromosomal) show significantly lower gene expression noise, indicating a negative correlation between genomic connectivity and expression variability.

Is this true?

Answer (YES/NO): NO